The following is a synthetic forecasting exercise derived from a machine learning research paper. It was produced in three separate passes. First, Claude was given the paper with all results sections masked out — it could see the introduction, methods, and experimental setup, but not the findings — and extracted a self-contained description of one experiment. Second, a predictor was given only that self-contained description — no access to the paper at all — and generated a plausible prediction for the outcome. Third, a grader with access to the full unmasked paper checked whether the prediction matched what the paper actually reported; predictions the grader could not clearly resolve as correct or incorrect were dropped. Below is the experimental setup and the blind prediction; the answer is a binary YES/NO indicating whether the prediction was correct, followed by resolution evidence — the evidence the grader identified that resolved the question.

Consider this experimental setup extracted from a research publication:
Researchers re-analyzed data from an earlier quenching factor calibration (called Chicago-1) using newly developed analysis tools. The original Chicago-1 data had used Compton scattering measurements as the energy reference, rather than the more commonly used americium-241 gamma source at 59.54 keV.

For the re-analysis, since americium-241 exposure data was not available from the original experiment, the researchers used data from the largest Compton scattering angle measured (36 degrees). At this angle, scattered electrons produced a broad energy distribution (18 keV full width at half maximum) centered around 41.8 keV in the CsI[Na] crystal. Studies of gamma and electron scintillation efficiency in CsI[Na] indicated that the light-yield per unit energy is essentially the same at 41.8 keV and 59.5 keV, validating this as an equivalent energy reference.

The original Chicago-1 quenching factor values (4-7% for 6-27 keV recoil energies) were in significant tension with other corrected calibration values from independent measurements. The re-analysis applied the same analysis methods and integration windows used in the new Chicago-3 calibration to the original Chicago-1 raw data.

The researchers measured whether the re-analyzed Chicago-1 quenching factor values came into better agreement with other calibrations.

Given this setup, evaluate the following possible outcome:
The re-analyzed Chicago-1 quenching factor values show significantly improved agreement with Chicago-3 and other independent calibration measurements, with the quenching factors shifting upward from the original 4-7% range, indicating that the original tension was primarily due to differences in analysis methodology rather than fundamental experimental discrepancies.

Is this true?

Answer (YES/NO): YES